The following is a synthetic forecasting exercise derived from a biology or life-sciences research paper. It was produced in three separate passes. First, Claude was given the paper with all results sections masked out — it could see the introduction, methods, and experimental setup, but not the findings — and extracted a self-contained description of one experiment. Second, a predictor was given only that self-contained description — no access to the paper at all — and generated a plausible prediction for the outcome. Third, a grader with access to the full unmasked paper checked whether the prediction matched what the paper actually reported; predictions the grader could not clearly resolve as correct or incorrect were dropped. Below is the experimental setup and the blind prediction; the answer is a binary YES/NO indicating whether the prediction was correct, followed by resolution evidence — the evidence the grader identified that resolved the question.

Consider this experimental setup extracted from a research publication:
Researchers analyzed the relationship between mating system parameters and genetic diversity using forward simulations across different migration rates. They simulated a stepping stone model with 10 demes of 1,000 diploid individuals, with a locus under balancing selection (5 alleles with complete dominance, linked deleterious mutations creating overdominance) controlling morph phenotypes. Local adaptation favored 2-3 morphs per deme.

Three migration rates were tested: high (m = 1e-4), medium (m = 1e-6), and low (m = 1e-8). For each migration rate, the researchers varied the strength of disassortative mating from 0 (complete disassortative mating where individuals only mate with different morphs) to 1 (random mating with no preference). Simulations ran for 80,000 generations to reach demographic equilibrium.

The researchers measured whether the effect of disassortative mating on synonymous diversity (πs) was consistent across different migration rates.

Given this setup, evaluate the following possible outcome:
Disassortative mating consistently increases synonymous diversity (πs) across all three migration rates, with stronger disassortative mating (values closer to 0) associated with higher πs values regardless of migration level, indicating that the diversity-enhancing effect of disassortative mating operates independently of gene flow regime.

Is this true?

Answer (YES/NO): NO